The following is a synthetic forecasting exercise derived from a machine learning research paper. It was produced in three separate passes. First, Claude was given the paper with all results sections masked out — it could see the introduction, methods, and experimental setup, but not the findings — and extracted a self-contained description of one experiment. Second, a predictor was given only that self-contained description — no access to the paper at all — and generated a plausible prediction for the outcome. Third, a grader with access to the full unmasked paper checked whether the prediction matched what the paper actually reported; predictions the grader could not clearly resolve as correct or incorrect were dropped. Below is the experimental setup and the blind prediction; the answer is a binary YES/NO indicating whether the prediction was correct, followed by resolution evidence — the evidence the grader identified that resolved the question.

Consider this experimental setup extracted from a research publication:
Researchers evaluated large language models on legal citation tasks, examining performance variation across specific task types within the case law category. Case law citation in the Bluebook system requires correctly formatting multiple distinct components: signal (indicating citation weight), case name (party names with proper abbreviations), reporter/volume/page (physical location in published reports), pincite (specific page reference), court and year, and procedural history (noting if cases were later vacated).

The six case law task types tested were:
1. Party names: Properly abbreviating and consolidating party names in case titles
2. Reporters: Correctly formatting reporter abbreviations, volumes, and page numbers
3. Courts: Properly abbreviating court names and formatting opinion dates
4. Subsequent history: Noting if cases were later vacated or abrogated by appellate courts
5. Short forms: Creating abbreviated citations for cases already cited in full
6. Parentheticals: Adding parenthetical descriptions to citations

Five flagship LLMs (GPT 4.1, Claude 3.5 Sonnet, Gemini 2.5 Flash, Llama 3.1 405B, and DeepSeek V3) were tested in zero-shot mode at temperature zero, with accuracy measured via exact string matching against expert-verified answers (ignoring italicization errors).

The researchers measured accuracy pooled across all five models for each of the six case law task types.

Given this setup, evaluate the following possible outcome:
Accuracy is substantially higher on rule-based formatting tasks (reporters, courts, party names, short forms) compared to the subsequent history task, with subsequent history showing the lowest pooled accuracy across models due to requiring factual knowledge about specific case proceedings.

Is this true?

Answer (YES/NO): NO